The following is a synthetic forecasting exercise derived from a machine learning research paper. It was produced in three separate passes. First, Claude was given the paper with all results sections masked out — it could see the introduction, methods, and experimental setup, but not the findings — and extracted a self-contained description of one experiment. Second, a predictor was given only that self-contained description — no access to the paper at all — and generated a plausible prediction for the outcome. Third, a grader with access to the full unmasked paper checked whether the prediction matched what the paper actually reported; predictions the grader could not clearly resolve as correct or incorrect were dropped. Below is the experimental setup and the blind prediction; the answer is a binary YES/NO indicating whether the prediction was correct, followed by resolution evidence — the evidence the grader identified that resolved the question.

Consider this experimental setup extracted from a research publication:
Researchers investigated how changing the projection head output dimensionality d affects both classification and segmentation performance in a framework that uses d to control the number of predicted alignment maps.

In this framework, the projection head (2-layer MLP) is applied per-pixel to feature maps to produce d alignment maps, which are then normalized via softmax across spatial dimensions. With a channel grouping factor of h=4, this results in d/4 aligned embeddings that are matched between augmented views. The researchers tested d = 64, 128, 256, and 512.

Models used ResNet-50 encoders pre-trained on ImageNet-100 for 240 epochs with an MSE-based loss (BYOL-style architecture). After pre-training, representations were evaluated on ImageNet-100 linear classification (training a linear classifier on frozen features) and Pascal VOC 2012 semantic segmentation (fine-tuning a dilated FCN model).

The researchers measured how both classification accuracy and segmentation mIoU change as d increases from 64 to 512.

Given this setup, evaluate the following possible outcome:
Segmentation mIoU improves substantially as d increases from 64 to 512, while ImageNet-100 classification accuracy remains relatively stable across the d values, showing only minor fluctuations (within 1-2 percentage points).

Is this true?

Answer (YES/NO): NO